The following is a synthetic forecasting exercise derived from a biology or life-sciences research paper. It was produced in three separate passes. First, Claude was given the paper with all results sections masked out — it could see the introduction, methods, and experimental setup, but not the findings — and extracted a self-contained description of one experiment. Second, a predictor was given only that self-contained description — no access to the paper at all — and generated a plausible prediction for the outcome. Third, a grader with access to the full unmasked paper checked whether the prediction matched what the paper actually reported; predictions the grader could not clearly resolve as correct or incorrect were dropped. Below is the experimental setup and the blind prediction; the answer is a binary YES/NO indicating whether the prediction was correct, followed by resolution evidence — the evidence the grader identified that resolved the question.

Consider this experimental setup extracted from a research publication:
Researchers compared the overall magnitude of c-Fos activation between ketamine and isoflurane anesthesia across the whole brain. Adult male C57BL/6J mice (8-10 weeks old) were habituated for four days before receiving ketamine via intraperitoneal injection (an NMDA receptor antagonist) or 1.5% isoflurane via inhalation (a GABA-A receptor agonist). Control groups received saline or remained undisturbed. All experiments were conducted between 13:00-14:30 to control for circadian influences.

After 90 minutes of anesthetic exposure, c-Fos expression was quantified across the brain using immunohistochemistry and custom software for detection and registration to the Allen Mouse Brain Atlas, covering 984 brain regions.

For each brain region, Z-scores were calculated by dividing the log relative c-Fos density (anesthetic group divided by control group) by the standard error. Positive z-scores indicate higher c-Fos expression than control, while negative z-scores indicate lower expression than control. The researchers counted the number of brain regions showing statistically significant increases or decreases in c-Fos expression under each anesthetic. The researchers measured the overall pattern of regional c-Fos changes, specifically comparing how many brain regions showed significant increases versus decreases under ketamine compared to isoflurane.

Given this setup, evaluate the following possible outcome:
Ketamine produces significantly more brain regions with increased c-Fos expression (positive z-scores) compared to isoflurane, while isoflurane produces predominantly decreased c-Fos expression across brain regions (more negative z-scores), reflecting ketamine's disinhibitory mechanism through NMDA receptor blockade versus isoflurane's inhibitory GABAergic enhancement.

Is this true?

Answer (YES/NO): NO